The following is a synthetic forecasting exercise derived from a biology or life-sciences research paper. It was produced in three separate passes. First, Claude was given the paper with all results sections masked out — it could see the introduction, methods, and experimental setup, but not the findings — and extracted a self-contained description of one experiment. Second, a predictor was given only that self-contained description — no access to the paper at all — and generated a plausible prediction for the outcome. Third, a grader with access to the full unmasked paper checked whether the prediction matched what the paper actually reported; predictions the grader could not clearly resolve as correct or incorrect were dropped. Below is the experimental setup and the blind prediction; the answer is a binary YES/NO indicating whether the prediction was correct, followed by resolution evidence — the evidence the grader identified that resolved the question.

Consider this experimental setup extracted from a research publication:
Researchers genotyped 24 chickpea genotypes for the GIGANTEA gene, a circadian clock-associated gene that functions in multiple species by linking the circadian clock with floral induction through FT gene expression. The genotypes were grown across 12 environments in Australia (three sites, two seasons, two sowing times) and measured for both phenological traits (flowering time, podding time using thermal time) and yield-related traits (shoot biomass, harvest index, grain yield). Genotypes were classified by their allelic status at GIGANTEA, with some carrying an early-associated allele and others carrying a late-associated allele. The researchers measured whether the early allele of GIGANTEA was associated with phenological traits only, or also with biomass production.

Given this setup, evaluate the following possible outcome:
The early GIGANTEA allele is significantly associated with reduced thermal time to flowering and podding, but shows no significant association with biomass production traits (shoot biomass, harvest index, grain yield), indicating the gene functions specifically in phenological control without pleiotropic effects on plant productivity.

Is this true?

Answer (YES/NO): NO